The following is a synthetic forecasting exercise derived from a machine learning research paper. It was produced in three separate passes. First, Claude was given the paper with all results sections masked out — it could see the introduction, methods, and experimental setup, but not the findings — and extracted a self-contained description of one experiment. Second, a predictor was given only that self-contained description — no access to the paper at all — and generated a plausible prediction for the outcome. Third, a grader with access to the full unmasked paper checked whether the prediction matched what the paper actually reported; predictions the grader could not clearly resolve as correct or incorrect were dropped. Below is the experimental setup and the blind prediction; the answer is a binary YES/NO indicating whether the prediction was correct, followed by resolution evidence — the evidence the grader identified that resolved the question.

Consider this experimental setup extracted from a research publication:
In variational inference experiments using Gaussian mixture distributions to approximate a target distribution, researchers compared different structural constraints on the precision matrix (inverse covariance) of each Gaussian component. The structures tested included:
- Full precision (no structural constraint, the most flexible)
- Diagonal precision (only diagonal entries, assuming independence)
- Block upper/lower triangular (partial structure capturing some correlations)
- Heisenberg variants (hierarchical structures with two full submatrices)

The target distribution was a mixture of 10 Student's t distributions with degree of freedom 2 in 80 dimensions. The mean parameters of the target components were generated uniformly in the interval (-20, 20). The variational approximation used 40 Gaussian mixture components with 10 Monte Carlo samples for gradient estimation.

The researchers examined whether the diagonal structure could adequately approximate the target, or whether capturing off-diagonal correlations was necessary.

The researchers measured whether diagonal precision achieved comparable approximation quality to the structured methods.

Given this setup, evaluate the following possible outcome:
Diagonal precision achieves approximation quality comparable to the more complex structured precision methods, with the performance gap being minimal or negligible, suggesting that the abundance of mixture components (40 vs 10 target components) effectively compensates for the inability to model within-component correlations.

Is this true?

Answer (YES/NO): NO